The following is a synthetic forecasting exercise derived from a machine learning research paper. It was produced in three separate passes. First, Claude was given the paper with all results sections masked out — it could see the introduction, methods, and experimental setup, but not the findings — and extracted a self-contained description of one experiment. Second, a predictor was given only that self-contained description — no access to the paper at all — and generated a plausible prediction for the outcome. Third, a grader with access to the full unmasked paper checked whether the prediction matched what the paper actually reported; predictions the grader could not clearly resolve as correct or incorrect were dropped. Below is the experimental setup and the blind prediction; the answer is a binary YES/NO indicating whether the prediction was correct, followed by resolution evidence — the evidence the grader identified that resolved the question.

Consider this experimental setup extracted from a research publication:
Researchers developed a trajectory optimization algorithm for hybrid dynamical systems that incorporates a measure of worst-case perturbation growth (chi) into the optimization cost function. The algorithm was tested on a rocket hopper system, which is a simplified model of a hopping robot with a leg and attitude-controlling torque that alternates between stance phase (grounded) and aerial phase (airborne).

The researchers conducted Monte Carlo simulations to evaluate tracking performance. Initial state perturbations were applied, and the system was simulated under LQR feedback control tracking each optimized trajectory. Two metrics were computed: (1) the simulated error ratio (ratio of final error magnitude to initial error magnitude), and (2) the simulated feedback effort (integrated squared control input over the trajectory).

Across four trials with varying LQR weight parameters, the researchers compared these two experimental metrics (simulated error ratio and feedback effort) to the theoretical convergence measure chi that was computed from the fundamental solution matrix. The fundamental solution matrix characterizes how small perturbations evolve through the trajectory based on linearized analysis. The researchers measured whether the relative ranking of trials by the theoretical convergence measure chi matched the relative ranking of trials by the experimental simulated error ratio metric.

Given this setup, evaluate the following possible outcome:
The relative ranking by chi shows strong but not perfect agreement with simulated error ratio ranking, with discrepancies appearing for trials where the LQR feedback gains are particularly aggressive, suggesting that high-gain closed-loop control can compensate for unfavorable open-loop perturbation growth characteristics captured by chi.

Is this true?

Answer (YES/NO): NO